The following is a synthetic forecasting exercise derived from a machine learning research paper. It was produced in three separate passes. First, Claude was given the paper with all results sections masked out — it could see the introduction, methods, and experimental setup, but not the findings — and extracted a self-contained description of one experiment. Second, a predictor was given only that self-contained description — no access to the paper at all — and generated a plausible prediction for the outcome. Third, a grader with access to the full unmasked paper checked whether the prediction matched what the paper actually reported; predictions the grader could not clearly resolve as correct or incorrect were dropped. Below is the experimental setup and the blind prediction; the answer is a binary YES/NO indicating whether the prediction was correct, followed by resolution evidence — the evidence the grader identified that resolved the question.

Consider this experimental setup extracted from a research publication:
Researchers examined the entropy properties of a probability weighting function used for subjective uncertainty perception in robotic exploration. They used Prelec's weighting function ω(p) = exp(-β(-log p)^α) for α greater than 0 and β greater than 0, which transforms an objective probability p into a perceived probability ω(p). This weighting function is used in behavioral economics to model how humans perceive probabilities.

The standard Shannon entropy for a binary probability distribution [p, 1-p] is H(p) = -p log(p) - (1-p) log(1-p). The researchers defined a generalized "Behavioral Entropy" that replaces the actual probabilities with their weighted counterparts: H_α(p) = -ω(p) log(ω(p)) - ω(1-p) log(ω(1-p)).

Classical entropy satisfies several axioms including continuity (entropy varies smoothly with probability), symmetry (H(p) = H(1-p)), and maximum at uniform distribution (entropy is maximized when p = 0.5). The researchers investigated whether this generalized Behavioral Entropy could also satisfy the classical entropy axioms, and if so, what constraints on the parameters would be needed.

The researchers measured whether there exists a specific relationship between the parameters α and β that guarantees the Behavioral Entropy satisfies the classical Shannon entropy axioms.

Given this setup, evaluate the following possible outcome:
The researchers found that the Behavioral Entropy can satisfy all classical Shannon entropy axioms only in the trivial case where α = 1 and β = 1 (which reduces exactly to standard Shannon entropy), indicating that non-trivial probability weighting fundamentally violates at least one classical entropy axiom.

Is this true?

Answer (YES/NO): NO